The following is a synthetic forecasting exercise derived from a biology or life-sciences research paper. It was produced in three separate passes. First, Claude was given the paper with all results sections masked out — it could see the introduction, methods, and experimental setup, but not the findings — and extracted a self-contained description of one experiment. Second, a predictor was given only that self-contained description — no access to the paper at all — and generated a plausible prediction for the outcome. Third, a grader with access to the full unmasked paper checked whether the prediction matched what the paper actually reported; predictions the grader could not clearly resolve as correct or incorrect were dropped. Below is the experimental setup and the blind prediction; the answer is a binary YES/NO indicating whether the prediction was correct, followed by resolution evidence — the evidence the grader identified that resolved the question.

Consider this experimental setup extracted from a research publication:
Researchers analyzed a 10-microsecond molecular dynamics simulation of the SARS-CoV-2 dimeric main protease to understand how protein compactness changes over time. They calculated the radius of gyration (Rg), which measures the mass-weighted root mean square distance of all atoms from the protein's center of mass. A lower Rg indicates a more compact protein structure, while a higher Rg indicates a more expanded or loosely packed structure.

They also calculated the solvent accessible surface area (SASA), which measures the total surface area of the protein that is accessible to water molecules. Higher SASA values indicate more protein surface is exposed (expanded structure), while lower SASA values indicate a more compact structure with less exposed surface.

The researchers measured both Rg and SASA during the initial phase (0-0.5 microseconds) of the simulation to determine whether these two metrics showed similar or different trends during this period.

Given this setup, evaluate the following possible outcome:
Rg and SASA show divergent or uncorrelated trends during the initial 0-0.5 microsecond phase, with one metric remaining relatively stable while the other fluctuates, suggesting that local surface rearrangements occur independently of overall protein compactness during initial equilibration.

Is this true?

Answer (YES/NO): NO